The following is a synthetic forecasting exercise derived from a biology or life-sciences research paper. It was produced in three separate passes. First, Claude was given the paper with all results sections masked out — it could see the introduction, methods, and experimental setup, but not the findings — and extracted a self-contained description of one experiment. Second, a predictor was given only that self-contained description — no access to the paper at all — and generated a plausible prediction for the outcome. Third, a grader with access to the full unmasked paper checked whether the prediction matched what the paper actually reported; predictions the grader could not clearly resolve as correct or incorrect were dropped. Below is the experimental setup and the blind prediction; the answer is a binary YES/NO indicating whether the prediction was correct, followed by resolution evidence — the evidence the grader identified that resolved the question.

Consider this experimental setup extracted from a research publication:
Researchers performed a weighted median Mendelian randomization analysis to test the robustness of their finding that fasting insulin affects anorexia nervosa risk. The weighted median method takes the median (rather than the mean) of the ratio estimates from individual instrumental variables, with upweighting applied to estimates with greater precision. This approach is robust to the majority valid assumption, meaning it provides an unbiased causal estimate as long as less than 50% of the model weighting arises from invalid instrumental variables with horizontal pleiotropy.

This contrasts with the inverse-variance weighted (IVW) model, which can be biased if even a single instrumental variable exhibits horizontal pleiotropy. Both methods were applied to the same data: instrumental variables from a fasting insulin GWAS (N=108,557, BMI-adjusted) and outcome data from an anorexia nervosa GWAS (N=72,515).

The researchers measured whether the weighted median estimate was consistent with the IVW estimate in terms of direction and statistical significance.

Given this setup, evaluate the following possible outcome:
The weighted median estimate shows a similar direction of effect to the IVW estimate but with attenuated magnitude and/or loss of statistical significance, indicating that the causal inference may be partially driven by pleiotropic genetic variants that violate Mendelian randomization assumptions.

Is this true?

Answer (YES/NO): NO